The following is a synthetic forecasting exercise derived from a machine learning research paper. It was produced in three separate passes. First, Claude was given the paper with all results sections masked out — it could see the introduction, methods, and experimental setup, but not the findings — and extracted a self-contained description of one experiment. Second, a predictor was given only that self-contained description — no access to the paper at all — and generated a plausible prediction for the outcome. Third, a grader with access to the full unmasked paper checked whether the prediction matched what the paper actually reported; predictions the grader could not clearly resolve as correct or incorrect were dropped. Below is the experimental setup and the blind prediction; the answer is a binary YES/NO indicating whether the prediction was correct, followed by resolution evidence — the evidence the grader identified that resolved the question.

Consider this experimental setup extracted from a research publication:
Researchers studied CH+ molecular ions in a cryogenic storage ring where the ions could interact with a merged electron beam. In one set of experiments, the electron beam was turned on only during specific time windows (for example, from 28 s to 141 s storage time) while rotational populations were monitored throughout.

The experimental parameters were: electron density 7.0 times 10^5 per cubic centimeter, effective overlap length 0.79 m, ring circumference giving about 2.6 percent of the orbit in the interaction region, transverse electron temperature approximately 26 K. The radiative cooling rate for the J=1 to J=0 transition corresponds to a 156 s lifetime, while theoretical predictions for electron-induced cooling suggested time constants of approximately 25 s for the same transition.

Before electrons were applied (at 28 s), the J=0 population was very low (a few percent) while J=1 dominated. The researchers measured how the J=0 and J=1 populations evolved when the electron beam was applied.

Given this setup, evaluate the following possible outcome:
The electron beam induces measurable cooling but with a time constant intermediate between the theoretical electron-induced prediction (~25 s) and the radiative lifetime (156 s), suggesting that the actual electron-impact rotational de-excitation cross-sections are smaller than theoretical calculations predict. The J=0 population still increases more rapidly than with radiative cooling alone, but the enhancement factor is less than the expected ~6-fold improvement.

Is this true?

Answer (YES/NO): NO